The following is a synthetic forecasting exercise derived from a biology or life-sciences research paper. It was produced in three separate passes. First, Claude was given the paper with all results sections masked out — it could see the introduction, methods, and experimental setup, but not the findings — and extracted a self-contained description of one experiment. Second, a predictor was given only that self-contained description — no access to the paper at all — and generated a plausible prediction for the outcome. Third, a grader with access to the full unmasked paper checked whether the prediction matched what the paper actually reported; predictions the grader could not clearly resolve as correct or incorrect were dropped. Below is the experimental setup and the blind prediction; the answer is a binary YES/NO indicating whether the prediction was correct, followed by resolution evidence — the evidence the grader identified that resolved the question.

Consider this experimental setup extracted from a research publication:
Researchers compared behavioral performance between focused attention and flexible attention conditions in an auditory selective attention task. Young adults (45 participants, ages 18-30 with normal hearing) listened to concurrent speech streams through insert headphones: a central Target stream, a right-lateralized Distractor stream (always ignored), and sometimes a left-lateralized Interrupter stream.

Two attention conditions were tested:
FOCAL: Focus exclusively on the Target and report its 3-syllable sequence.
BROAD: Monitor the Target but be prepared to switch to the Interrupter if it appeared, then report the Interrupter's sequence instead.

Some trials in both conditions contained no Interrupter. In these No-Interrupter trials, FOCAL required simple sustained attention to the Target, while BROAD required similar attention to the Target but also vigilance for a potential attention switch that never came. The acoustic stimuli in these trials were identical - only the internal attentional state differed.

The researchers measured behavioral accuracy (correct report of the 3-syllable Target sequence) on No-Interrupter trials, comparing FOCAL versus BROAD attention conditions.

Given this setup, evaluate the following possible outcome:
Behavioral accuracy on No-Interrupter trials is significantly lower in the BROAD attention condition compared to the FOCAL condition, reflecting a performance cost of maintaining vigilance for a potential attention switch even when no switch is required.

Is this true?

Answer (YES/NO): YES